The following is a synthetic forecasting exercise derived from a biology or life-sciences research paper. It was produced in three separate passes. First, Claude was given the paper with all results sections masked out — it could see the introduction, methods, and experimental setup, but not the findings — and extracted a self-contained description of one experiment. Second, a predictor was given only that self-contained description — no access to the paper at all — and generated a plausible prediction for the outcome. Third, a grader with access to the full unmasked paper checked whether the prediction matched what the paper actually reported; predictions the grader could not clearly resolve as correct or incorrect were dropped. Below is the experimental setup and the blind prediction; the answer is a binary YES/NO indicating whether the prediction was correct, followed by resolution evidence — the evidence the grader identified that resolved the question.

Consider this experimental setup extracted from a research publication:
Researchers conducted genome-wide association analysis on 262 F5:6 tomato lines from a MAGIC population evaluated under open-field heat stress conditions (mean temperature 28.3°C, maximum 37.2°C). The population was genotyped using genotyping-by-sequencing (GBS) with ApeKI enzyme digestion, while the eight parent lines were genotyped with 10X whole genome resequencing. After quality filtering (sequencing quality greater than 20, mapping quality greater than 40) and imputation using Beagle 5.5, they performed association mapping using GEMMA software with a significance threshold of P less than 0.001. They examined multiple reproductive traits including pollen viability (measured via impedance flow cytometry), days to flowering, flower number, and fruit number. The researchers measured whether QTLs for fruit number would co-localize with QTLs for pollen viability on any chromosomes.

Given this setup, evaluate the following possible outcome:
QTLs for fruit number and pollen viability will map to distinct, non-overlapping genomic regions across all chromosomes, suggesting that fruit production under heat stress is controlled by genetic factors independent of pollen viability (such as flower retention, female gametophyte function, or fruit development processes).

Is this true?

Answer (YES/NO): YES